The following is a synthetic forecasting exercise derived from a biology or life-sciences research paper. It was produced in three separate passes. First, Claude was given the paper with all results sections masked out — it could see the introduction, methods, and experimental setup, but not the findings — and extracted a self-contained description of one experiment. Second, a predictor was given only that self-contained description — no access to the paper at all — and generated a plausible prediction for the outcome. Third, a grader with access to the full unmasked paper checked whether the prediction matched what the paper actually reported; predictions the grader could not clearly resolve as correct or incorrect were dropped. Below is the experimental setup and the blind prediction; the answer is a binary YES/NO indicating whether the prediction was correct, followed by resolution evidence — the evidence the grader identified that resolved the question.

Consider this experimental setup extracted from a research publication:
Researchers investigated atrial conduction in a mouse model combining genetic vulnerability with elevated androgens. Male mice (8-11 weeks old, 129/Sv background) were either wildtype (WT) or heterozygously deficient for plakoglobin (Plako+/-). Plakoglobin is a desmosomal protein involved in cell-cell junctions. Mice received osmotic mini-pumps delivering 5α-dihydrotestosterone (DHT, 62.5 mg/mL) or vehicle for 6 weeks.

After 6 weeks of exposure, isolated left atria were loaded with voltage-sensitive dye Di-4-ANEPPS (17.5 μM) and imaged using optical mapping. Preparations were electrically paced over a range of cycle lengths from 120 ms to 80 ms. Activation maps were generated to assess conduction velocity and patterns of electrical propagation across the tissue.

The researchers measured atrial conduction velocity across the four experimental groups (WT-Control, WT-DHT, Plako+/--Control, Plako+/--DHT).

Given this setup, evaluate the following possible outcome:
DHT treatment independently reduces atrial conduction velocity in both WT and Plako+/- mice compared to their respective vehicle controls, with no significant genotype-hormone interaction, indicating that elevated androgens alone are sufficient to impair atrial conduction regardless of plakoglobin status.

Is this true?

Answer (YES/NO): NO